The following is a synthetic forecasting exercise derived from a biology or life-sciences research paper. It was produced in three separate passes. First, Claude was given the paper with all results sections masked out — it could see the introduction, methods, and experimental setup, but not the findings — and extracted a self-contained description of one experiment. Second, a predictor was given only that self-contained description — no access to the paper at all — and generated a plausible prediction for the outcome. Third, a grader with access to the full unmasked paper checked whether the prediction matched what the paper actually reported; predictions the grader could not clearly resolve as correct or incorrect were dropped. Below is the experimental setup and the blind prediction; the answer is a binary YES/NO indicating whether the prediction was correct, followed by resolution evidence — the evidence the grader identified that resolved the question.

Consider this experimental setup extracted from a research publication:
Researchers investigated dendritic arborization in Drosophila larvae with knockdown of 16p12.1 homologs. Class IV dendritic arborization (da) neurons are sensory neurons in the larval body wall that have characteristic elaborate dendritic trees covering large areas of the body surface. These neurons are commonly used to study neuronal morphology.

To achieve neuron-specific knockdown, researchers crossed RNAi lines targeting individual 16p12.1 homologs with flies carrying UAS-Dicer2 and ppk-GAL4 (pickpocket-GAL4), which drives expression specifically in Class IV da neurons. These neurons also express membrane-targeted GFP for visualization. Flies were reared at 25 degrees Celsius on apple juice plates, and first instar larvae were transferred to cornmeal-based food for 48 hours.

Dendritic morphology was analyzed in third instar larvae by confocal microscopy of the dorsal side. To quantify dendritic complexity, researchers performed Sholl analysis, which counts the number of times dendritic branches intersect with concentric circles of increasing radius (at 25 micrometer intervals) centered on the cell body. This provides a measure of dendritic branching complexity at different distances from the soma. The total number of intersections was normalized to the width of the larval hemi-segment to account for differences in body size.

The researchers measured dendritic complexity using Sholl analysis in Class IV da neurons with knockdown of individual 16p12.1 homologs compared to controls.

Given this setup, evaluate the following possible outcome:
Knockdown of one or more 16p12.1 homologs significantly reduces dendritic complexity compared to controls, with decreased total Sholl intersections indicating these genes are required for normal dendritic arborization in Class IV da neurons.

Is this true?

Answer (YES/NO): YES